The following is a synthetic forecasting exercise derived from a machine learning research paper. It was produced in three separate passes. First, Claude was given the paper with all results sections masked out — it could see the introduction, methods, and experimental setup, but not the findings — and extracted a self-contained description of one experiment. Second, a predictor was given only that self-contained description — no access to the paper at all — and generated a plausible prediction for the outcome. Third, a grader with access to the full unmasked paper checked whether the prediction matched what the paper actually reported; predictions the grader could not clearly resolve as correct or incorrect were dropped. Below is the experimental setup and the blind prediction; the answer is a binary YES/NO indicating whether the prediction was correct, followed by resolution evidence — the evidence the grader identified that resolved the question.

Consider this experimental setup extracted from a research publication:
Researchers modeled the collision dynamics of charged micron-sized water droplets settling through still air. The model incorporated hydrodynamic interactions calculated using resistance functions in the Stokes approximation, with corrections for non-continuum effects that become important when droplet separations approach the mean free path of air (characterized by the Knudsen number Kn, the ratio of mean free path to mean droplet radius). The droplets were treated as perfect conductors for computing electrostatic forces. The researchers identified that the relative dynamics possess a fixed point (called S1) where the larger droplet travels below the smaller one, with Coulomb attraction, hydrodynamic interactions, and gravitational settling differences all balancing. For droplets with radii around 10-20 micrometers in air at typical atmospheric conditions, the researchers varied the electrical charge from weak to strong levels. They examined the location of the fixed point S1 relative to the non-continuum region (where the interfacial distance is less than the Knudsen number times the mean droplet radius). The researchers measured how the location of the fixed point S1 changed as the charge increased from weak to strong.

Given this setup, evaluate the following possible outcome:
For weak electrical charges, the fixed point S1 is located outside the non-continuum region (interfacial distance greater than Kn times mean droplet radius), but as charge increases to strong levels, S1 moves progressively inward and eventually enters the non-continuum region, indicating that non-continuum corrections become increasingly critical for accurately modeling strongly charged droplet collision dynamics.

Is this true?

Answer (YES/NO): NO